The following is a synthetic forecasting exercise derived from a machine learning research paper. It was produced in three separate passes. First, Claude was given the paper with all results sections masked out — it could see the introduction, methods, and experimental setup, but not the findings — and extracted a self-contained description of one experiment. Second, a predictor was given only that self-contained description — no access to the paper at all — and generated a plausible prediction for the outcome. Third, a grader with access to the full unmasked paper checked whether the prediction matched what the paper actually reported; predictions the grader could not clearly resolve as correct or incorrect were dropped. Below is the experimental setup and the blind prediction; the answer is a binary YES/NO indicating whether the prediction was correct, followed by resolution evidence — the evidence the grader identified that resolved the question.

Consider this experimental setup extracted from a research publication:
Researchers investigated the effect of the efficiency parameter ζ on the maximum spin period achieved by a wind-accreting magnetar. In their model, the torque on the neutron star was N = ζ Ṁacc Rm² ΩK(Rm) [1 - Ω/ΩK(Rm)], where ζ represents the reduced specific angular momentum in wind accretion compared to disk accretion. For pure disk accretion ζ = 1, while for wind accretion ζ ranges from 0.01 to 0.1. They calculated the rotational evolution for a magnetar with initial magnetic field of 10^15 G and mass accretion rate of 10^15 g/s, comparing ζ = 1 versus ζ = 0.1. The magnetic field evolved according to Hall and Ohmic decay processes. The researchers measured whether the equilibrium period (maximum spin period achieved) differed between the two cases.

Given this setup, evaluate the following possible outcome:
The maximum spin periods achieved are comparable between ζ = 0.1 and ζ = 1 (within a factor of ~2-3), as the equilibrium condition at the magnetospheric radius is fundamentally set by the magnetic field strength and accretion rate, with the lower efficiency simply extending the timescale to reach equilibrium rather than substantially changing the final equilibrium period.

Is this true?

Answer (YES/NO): YES